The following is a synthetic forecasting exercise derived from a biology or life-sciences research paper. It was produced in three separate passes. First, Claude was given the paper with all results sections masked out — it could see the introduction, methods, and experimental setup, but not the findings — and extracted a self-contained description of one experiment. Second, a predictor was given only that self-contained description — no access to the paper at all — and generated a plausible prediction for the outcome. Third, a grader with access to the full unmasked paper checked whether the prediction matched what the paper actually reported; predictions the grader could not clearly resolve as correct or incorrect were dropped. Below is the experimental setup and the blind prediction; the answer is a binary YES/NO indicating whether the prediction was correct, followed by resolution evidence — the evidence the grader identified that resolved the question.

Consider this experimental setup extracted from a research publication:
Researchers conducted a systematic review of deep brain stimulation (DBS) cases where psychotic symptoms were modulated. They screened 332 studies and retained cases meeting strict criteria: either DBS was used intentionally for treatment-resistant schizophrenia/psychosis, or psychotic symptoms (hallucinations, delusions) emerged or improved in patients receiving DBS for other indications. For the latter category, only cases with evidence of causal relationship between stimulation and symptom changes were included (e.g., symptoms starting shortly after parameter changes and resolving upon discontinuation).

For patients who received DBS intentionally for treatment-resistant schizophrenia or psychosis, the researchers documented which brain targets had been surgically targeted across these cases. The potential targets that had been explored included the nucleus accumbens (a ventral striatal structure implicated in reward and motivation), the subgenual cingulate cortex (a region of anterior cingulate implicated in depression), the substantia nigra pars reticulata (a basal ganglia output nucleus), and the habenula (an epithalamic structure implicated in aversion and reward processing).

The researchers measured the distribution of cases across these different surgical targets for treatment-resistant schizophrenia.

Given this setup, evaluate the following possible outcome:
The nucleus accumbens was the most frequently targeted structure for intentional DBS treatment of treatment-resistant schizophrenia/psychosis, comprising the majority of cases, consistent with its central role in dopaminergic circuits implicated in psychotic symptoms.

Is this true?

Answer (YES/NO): NO